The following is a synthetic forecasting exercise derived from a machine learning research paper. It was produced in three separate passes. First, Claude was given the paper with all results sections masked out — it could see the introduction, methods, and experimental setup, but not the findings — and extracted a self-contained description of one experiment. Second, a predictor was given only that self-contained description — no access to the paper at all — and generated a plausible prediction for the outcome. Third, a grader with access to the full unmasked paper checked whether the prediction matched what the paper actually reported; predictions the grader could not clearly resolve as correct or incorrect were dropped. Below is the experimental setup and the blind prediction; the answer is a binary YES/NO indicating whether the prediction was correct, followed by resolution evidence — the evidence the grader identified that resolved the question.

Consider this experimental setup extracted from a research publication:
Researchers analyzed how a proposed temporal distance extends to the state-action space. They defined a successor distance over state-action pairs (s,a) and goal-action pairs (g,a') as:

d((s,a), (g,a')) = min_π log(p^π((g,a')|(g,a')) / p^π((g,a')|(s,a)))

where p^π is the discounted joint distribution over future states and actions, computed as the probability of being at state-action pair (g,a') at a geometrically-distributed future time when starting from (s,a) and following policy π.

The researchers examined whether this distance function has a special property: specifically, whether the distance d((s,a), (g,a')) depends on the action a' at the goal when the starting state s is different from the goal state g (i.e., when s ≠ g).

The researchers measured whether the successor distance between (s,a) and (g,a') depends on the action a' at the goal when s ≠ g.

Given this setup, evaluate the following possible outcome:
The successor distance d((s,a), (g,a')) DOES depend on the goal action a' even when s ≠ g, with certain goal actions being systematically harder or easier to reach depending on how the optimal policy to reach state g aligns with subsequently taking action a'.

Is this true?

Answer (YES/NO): NO